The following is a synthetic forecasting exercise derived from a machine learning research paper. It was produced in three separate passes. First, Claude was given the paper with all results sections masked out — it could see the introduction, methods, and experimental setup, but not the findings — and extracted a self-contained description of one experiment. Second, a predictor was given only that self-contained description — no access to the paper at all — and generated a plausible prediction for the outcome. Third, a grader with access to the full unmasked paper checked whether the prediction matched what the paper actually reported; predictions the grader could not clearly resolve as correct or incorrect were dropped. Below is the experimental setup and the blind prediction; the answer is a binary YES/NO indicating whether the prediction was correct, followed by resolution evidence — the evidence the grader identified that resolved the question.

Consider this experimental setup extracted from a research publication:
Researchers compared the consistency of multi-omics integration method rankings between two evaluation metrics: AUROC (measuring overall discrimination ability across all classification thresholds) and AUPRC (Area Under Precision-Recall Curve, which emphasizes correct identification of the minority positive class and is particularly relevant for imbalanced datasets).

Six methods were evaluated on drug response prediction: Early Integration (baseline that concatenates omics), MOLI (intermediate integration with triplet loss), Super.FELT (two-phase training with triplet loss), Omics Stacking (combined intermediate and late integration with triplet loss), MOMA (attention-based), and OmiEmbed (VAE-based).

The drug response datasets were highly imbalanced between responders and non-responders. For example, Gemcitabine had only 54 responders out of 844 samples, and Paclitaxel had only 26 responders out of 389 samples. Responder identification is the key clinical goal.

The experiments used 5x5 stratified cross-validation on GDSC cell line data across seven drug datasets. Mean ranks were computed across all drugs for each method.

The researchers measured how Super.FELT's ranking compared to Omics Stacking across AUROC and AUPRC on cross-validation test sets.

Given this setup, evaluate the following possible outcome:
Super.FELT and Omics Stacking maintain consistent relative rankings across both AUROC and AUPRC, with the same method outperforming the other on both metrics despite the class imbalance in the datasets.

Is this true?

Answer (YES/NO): NO